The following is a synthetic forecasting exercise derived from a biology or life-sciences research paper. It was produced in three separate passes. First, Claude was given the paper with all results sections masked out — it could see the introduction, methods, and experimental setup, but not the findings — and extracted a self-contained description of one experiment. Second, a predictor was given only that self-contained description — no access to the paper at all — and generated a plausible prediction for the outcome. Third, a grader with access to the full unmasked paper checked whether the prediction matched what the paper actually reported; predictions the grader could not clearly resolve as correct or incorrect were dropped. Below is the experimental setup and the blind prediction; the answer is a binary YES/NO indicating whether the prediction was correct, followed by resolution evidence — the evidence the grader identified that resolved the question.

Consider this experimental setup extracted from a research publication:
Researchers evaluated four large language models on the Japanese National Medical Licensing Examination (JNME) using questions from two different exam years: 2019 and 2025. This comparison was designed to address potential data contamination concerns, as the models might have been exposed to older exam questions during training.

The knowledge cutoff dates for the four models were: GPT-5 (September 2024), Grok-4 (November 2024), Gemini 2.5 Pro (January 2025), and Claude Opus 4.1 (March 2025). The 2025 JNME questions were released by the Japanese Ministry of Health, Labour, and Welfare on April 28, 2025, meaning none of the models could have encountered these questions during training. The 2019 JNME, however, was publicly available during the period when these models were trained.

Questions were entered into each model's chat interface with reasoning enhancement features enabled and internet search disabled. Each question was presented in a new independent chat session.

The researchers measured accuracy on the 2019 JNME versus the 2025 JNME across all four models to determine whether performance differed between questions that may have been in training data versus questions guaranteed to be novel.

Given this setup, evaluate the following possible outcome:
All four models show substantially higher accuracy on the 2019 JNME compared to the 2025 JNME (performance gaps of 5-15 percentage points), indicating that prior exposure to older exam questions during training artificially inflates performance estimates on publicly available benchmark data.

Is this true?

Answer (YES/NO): NO